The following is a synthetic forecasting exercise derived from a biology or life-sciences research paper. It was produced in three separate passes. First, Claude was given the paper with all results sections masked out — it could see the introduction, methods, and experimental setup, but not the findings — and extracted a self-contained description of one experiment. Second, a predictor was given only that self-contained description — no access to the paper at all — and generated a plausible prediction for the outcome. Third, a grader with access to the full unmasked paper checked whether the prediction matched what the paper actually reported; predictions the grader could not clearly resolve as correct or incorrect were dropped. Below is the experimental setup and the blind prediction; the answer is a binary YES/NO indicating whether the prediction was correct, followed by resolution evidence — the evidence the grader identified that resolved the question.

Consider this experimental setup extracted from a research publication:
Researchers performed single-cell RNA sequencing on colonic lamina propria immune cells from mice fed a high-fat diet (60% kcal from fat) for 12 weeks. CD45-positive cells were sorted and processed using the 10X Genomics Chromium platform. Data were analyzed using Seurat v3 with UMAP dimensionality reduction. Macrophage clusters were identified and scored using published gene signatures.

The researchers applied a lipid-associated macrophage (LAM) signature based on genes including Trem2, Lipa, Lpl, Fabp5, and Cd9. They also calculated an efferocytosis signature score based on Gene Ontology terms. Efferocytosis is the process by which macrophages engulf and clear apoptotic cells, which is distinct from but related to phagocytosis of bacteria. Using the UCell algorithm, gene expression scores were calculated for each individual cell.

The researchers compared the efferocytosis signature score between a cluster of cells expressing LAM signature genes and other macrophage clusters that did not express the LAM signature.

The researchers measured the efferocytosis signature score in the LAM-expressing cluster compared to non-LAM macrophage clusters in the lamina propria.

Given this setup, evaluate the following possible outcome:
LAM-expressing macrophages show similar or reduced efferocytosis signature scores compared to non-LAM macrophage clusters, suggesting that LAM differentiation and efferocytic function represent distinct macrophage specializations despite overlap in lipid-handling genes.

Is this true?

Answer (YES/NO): NO